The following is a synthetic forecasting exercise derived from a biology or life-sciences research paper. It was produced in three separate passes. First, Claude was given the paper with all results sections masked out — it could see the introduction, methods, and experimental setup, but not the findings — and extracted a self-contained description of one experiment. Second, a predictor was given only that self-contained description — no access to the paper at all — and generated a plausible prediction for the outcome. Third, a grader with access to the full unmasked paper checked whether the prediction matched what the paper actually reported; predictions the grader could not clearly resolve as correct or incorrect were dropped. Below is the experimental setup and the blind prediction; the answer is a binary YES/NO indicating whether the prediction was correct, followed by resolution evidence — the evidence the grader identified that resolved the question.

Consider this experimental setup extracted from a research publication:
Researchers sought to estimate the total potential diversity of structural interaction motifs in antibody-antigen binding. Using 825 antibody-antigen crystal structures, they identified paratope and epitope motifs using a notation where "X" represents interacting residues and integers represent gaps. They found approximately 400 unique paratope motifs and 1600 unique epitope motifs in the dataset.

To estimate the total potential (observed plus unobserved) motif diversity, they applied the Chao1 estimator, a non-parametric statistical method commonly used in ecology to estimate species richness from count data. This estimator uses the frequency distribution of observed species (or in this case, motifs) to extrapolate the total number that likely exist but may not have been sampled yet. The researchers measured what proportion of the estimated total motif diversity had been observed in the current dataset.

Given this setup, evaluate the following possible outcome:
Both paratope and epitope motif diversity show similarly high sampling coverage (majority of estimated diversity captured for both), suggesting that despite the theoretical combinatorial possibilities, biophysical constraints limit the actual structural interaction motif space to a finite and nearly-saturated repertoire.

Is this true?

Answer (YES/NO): NO